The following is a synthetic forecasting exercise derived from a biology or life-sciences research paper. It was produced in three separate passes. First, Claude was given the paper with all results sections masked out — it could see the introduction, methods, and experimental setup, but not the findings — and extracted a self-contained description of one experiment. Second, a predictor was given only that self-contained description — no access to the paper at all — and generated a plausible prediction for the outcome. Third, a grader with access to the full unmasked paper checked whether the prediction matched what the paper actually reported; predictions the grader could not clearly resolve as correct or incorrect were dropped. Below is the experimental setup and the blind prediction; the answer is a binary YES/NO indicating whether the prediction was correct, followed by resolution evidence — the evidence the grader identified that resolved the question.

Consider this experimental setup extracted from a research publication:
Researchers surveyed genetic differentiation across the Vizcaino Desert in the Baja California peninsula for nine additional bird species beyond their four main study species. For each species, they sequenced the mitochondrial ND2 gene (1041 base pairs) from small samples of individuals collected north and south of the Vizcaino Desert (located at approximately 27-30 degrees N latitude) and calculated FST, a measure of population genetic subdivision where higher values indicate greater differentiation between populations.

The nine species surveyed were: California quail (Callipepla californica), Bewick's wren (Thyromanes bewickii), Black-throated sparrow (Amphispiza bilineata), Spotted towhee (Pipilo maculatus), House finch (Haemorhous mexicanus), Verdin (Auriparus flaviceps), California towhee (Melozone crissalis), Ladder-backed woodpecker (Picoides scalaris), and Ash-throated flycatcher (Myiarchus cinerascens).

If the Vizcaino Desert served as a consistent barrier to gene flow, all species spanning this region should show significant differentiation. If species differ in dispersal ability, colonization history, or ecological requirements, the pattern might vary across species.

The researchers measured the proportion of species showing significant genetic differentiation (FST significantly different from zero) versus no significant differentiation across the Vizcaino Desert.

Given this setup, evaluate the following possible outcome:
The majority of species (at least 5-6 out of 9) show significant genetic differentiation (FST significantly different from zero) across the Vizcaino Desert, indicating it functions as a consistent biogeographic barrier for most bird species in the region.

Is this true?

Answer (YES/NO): NO